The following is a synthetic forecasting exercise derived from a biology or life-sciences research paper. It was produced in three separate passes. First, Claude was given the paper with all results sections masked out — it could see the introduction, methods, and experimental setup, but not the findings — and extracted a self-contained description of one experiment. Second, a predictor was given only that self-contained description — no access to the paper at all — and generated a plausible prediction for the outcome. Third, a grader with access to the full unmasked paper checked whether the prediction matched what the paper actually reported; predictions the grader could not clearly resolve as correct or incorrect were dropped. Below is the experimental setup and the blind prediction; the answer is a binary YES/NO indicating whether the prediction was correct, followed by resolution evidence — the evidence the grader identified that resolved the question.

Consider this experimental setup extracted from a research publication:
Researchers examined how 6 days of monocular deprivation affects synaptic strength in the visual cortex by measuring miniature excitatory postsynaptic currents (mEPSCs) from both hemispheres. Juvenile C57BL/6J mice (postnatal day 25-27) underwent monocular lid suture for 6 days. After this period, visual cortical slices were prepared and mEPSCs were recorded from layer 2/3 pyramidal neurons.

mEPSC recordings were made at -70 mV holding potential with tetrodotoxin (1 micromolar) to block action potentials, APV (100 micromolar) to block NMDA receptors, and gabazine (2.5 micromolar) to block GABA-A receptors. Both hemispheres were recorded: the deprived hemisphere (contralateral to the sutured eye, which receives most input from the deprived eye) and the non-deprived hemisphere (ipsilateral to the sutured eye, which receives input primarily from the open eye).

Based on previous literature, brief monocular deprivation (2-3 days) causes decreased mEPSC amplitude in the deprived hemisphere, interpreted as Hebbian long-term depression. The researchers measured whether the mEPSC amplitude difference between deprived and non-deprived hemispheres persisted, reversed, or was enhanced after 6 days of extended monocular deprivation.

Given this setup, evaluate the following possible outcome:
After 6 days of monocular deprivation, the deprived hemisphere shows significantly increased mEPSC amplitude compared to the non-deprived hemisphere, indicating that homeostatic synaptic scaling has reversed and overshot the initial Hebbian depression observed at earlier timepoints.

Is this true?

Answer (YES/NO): NO